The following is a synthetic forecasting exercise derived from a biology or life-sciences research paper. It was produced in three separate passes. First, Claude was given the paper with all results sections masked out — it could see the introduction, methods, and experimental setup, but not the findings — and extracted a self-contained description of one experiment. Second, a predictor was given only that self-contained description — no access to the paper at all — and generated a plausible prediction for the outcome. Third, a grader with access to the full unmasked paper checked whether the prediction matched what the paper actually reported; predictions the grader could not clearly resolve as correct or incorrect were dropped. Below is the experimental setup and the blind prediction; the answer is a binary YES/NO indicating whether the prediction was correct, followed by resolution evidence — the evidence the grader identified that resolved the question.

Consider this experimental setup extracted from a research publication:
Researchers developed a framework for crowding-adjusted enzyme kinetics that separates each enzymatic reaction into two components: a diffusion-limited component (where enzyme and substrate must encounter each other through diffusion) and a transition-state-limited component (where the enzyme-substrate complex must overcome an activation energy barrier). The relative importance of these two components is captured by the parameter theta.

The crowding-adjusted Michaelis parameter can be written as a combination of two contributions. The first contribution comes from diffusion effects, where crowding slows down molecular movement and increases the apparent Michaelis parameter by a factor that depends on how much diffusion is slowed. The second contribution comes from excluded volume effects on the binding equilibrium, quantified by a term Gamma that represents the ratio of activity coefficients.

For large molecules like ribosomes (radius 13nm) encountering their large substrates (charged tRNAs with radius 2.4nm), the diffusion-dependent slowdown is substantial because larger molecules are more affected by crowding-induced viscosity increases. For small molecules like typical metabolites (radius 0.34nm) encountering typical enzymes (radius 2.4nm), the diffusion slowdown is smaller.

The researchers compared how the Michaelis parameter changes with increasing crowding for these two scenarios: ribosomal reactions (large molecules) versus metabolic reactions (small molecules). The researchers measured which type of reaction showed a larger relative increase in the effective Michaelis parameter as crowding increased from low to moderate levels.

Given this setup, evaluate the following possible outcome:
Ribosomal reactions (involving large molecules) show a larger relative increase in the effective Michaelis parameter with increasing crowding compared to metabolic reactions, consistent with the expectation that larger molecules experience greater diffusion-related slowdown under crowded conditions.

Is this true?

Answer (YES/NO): YES